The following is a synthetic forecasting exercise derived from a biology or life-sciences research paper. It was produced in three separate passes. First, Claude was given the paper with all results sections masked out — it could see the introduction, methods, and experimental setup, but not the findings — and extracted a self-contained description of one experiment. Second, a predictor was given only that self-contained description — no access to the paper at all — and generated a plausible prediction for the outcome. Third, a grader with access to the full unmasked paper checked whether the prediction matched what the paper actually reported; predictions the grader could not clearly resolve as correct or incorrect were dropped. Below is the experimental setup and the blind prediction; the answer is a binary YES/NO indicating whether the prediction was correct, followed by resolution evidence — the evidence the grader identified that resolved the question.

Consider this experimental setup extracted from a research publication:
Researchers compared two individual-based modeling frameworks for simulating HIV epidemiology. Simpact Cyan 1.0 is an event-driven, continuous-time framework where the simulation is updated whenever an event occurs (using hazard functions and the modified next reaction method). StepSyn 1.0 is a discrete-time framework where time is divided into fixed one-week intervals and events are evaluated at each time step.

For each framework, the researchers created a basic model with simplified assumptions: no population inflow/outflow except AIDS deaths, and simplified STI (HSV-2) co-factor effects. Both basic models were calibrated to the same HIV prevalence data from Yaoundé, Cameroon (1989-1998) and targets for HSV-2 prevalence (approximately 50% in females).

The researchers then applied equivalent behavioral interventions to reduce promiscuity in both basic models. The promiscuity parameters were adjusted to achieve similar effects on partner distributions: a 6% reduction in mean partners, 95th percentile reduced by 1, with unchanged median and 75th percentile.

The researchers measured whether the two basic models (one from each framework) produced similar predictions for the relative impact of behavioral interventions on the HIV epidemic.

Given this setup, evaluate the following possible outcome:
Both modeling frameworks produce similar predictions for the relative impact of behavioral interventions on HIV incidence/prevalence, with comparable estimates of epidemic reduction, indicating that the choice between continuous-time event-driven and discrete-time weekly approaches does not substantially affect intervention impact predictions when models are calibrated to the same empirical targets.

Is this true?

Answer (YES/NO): YES